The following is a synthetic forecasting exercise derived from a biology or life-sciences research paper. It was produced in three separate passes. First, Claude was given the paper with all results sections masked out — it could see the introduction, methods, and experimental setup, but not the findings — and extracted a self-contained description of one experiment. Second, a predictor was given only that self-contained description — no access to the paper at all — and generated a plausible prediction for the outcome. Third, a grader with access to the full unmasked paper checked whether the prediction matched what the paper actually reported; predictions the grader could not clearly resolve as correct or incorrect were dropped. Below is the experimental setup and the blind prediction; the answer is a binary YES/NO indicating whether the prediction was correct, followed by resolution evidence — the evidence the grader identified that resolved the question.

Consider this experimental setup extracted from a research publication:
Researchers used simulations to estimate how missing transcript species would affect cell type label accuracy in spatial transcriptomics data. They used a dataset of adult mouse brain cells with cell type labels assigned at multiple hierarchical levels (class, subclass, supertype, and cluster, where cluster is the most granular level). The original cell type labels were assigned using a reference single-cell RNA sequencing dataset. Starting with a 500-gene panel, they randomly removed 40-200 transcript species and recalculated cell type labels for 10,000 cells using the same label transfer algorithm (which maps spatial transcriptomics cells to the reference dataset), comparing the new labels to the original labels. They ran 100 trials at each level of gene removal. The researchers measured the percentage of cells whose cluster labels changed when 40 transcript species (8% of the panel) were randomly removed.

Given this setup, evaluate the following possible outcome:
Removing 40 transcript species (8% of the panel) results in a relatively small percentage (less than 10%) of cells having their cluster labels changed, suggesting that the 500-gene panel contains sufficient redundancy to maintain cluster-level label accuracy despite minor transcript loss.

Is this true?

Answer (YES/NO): NO